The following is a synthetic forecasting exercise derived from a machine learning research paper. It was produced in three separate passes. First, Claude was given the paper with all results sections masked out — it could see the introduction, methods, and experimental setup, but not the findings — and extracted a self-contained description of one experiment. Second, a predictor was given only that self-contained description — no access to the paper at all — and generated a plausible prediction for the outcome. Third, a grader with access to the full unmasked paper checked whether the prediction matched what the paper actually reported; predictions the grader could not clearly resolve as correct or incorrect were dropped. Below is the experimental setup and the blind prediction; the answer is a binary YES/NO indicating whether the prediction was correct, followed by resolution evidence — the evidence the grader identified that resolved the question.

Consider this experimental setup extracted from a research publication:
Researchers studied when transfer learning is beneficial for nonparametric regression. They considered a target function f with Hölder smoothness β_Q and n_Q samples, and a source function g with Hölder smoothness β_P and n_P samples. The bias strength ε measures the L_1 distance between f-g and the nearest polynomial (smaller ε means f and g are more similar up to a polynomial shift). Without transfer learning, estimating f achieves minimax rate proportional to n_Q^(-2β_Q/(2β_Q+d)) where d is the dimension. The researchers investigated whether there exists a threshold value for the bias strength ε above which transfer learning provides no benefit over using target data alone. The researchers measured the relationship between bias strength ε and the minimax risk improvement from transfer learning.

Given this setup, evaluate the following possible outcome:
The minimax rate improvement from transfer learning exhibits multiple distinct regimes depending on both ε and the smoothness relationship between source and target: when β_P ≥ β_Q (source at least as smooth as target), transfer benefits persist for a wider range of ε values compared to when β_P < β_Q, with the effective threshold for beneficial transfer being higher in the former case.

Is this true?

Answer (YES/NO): NO